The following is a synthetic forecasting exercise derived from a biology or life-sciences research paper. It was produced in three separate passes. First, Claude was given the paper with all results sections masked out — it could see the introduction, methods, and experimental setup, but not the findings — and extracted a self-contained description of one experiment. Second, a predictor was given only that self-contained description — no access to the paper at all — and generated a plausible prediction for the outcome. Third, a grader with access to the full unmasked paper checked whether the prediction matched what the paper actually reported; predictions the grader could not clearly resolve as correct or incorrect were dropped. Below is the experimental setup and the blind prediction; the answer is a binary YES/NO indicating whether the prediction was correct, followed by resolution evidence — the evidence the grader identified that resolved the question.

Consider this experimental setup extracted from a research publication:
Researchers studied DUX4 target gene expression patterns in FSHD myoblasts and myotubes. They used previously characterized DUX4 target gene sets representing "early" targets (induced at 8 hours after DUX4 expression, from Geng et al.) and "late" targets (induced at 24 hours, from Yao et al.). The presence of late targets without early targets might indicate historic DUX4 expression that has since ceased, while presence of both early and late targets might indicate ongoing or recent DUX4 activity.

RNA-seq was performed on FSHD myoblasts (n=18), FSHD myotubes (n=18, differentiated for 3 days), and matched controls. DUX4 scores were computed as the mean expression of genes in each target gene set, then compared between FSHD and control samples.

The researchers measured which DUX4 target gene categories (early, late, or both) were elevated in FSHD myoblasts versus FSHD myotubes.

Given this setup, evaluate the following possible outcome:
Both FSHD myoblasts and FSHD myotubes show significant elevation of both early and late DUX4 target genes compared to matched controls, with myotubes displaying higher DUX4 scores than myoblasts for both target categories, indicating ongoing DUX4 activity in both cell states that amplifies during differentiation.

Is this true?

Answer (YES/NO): NO